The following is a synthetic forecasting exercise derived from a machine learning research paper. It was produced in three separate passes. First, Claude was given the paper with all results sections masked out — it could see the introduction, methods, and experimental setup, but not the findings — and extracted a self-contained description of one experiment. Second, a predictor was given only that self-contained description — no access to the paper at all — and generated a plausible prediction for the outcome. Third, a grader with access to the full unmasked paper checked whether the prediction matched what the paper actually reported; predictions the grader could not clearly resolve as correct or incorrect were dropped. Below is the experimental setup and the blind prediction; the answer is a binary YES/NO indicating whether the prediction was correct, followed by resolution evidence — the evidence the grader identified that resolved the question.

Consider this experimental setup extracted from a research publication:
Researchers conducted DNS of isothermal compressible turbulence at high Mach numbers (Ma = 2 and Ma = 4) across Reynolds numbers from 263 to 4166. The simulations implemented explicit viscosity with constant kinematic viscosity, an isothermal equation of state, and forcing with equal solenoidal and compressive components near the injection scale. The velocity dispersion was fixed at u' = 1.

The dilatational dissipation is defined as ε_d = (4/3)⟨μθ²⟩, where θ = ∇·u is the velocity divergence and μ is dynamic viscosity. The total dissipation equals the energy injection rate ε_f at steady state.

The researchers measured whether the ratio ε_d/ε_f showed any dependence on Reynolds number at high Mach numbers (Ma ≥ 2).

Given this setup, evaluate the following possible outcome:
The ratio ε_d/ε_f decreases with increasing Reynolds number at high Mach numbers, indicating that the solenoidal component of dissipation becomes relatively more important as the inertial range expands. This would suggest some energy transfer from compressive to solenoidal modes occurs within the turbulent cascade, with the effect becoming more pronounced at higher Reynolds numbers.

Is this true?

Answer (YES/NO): NO